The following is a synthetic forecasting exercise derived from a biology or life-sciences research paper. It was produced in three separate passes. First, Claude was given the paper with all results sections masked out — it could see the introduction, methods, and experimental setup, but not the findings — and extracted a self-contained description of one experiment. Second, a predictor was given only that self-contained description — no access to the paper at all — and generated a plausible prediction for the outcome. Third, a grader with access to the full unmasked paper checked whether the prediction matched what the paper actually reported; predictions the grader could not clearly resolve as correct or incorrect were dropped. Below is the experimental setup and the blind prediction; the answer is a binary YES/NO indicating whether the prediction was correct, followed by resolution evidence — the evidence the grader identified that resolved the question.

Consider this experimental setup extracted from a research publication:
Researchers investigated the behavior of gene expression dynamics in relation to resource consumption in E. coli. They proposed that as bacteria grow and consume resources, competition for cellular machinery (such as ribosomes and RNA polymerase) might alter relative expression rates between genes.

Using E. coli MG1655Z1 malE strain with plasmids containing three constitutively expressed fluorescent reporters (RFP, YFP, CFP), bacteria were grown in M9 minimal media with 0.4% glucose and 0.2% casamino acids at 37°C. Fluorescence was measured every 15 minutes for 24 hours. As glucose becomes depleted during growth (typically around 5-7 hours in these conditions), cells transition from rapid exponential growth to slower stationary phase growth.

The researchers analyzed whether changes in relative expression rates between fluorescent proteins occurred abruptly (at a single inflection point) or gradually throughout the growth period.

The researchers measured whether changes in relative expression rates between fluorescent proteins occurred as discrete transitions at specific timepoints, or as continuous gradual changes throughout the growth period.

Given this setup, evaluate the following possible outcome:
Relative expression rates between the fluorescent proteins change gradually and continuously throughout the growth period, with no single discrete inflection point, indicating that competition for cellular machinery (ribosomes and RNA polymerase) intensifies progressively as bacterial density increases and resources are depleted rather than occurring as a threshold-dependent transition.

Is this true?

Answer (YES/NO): NO